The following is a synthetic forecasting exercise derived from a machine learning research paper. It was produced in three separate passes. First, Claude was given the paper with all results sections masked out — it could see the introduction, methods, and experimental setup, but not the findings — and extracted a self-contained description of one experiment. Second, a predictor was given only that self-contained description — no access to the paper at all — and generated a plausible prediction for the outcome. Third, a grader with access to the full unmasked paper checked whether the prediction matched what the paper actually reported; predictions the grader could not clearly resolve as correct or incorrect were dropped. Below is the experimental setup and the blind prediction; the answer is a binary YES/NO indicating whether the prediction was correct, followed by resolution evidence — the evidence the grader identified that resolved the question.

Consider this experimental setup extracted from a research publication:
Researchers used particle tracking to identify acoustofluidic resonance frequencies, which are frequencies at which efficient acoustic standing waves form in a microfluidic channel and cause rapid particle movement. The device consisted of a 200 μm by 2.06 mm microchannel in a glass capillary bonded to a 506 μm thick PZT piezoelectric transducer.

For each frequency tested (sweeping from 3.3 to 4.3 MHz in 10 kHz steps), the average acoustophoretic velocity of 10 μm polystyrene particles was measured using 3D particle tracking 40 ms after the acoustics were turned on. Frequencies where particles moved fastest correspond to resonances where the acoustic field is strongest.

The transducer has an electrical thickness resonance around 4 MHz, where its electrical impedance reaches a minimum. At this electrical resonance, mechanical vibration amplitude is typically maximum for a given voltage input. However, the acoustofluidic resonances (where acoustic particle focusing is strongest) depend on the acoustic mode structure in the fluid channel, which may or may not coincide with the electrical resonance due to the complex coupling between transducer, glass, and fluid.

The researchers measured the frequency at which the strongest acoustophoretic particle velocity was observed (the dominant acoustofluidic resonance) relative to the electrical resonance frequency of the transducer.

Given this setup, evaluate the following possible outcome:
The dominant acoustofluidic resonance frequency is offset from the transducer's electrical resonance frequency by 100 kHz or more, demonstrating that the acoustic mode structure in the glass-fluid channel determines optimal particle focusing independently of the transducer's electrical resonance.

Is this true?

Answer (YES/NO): NO